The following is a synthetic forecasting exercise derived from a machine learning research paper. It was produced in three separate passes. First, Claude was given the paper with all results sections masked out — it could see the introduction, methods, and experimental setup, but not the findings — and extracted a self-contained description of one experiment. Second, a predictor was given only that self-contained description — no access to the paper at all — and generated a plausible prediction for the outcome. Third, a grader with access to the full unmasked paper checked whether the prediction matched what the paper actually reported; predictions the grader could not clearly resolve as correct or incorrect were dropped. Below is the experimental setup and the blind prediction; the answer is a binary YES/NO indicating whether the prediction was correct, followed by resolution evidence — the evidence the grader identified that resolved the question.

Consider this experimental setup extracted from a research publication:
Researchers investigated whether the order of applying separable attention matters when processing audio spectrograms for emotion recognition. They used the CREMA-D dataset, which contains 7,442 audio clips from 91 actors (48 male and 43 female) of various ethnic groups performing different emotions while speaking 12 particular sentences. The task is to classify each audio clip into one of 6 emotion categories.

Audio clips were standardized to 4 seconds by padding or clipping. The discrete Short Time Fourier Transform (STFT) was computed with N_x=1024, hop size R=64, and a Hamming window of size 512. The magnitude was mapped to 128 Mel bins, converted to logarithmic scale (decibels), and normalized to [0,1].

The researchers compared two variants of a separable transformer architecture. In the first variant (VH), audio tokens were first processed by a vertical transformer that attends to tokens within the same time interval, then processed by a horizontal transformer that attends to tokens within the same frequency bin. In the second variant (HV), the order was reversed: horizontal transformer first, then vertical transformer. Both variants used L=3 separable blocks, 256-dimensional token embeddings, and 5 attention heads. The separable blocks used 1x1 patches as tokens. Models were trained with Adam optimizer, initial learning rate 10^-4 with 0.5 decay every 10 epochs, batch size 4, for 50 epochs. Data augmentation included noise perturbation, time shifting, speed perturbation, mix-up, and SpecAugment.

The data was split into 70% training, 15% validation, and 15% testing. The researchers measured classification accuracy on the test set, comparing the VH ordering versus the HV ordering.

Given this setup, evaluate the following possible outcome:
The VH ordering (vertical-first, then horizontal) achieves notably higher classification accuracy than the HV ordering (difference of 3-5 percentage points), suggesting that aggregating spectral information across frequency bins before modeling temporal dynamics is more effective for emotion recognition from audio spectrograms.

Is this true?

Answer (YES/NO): NO